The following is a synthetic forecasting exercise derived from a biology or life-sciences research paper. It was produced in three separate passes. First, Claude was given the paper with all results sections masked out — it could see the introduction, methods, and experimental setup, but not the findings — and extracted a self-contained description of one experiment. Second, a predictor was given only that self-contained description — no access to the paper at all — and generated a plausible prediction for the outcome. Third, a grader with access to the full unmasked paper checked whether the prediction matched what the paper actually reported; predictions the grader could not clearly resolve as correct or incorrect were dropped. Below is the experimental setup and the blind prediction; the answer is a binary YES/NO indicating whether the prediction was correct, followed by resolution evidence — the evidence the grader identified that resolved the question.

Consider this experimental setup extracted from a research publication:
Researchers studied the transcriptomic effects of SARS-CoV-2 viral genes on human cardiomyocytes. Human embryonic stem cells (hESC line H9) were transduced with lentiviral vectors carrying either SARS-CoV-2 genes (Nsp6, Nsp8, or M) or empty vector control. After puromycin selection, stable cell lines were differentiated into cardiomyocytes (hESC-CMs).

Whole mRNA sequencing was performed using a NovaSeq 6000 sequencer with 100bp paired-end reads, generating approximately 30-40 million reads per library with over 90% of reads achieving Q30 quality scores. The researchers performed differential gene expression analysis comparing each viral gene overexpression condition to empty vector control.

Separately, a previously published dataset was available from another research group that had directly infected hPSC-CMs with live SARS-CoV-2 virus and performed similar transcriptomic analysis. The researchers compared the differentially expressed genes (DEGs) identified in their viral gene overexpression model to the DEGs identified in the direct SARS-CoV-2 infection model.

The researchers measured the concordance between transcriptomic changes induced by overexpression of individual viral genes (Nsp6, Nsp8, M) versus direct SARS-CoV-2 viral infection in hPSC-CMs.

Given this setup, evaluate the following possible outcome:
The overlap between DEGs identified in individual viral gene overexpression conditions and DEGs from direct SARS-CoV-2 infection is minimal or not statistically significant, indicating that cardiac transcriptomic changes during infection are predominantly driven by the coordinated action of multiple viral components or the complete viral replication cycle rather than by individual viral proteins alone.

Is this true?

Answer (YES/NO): NO